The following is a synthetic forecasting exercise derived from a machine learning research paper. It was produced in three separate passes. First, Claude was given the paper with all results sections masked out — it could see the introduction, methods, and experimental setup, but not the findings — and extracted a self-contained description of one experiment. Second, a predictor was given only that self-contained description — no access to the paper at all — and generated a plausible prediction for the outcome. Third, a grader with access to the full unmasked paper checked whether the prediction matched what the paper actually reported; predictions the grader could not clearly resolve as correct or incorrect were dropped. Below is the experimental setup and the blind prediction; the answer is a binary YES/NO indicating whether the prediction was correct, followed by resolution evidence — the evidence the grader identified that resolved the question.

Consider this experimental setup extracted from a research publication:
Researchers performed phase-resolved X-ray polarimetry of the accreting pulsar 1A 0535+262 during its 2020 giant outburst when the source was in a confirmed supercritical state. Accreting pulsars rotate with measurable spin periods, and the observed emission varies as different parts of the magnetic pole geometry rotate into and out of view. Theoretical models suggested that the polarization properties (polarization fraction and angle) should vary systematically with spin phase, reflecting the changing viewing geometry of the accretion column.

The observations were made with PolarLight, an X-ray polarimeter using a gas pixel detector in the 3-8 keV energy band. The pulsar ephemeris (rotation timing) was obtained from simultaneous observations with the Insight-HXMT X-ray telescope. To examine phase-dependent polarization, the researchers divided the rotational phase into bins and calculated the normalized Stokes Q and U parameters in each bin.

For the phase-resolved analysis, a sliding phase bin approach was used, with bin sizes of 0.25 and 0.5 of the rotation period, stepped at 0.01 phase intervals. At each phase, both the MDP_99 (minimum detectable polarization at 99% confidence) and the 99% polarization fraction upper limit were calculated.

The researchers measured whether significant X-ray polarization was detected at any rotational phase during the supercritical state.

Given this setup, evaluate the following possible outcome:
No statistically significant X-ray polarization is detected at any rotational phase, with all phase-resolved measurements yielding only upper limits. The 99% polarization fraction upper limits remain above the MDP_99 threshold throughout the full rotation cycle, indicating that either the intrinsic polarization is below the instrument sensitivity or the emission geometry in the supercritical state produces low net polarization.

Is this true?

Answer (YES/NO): YES